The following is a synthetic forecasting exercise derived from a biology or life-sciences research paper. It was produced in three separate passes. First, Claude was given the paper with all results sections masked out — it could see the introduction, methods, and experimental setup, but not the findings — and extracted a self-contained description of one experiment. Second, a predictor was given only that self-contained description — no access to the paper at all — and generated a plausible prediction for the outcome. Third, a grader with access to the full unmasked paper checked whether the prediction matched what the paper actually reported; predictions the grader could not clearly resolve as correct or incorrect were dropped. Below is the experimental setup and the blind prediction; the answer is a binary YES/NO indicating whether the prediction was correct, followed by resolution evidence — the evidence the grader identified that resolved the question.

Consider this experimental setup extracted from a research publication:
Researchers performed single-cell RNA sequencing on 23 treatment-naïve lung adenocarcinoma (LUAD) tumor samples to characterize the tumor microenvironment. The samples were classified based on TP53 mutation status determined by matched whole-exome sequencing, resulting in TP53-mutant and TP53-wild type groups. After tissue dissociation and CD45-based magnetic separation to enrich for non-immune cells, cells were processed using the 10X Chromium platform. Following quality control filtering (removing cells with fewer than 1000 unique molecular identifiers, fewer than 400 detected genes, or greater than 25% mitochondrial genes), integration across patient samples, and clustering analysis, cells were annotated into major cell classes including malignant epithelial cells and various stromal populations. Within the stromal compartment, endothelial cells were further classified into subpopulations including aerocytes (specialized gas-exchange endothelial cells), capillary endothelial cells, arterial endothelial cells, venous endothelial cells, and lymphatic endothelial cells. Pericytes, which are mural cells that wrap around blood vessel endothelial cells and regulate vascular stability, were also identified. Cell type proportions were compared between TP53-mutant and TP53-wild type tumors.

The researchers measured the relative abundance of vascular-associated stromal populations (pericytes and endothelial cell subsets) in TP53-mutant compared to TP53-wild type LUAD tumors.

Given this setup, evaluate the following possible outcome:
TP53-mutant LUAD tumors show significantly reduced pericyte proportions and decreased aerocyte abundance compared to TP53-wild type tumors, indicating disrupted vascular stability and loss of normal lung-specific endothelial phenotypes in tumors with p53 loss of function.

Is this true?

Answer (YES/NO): YES